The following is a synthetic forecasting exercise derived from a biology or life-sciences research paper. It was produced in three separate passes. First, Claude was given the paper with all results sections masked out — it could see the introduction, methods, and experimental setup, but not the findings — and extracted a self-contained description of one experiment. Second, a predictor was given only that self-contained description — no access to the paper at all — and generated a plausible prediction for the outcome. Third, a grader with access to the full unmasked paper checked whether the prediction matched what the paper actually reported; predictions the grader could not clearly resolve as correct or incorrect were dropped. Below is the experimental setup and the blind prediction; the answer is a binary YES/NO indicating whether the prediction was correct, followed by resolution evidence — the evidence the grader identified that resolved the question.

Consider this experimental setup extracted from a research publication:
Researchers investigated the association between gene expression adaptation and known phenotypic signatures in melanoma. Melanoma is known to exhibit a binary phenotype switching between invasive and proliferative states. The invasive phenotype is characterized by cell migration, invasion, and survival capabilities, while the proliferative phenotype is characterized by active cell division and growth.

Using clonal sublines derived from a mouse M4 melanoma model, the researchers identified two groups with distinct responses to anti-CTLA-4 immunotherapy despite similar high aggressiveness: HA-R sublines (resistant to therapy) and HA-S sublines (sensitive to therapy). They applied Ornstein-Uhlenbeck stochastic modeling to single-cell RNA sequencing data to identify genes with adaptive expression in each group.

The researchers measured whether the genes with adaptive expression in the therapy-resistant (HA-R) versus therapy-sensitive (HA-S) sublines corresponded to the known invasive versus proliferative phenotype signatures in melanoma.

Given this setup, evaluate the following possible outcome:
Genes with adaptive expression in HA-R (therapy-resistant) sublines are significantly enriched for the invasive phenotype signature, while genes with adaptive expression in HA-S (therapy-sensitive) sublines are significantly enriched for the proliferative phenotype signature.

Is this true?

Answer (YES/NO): YES